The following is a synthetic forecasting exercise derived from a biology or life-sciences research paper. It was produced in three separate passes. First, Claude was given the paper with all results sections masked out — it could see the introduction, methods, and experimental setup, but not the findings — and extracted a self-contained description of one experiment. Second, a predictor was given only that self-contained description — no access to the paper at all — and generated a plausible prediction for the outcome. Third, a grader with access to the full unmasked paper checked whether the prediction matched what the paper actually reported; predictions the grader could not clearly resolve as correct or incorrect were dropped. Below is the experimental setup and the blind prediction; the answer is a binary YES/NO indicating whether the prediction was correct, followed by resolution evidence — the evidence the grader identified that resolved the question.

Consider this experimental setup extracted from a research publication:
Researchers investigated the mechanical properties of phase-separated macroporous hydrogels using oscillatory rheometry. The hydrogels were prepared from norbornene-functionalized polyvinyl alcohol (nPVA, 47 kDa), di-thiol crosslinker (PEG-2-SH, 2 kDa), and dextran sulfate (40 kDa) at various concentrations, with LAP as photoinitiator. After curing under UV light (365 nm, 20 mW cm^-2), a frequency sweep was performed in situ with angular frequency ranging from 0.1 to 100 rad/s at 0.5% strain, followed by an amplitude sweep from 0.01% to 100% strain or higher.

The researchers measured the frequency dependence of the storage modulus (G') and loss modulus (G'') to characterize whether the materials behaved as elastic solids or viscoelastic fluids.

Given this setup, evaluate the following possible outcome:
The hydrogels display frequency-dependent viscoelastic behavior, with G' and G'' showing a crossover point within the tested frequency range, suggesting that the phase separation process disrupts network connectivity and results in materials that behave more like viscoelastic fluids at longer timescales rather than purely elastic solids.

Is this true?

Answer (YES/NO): NO